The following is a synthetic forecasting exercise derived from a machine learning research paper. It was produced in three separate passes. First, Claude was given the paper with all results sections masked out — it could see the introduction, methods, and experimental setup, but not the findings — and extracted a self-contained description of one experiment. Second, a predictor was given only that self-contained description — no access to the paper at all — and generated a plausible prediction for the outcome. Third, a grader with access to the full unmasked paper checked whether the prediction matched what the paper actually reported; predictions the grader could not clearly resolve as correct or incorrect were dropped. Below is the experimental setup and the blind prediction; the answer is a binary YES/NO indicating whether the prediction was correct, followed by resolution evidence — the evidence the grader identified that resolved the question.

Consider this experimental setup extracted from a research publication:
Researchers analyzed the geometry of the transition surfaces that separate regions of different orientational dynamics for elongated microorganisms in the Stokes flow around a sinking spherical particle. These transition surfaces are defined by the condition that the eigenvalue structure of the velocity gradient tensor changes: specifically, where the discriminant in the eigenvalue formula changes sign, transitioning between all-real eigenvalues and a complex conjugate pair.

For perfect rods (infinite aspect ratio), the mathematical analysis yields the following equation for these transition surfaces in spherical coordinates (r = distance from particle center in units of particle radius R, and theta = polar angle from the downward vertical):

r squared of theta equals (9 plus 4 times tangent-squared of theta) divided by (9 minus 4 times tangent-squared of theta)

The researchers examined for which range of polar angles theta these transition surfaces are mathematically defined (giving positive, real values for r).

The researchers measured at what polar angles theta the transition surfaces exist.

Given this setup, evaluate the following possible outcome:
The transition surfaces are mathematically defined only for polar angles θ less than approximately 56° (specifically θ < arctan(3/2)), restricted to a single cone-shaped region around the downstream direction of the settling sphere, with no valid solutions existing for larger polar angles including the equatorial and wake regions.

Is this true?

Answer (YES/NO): NO